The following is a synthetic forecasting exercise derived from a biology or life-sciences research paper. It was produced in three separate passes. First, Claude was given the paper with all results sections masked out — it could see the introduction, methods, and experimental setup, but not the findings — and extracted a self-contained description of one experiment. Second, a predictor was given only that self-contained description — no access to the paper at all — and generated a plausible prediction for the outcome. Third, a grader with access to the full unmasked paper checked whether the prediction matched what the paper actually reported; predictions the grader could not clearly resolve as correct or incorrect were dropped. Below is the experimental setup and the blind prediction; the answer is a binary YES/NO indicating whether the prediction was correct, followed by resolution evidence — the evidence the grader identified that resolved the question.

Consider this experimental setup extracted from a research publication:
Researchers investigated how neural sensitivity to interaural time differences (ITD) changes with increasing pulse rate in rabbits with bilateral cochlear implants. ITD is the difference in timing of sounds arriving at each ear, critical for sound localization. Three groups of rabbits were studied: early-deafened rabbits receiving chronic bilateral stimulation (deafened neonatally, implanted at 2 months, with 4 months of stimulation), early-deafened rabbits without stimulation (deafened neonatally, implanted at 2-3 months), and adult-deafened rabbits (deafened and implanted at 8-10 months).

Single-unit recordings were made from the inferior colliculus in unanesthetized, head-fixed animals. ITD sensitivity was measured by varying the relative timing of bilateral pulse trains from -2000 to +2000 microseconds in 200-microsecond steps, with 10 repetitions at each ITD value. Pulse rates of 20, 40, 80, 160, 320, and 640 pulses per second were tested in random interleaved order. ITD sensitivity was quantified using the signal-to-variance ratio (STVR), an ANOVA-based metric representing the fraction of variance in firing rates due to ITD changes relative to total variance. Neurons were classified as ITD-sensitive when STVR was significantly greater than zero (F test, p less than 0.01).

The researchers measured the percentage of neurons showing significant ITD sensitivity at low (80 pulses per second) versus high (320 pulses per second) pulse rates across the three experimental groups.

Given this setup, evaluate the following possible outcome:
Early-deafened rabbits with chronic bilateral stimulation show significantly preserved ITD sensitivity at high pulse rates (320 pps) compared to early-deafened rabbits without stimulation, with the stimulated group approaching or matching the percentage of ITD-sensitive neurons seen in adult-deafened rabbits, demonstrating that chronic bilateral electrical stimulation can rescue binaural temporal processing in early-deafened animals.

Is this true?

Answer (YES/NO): YES